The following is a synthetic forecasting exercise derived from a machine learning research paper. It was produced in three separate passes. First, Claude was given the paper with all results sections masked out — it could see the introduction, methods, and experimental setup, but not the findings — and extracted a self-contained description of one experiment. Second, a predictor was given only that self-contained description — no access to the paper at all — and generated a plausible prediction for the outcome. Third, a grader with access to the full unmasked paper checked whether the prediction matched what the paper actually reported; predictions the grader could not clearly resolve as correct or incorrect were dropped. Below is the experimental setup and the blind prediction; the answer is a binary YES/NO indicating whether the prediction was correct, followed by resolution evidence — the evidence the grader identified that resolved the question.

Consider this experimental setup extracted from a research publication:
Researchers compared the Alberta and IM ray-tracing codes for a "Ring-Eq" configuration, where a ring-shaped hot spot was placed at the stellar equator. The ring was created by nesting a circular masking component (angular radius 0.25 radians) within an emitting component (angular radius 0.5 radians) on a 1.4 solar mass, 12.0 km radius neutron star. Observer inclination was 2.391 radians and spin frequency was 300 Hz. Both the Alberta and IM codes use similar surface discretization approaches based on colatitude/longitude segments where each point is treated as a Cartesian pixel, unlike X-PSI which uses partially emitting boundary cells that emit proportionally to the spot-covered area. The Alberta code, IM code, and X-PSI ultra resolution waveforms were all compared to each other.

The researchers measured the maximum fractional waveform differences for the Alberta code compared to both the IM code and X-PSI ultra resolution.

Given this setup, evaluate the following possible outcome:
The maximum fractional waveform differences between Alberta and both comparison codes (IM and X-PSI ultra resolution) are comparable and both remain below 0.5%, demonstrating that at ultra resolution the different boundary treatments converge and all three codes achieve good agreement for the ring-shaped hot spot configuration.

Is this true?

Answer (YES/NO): NO